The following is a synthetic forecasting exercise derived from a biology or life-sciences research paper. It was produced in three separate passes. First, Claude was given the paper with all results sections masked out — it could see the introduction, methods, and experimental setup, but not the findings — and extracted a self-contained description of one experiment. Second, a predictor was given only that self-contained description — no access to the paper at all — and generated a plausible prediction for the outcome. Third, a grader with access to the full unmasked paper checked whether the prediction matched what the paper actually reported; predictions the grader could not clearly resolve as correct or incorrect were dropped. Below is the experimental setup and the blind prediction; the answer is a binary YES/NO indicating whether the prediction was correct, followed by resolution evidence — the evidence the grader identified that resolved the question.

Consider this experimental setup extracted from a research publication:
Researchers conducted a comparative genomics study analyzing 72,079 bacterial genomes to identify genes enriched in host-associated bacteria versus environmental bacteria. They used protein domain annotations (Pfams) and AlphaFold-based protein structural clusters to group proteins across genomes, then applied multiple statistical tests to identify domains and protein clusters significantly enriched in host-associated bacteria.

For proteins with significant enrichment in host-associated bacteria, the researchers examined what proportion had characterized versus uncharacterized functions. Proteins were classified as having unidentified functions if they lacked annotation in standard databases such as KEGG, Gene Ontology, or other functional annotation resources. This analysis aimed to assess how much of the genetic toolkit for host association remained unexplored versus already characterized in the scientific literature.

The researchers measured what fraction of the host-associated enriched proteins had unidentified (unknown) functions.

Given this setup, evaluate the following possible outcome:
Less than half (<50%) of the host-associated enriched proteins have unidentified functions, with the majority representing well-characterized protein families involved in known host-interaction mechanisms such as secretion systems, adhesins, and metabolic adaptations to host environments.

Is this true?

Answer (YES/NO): YES